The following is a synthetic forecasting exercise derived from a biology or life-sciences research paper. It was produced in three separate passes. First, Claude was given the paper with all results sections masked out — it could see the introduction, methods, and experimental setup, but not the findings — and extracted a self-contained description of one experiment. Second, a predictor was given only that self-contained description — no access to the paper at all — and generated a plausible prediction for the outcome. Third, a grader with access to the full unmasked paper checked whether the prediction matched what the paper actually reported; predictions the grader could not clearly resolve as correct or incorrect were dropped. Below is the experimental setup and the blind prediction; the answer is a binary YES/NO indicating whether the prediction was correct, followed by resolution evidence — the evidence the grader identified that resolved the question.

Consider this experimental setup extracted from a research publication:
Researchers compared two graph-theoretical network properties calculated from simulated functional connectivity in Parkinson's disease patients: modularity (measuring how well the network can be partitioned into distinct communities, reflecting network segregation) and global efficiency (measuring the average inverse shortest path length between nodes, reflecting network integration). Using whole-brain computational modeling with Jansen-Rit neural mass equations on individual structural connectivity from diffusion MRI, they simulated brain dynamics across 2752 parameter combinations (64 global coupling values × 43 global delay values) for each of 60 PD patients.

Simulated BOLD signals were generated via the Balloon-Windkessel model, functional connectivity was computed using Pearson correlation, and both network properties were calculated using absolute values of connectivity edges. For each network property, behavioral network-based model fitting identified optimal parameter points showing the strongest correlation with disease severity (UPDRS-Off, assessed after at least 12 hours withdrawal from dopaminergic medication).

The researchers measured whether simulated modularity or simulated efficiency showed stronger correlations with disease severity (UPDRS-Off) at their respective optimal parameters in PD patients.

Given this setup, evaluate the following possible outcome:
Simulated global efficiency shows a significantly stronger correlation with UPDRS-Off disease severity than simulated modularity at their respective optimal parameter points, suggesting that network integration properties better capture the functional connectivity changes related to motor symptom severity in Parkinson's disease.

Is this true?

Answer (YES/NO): NO